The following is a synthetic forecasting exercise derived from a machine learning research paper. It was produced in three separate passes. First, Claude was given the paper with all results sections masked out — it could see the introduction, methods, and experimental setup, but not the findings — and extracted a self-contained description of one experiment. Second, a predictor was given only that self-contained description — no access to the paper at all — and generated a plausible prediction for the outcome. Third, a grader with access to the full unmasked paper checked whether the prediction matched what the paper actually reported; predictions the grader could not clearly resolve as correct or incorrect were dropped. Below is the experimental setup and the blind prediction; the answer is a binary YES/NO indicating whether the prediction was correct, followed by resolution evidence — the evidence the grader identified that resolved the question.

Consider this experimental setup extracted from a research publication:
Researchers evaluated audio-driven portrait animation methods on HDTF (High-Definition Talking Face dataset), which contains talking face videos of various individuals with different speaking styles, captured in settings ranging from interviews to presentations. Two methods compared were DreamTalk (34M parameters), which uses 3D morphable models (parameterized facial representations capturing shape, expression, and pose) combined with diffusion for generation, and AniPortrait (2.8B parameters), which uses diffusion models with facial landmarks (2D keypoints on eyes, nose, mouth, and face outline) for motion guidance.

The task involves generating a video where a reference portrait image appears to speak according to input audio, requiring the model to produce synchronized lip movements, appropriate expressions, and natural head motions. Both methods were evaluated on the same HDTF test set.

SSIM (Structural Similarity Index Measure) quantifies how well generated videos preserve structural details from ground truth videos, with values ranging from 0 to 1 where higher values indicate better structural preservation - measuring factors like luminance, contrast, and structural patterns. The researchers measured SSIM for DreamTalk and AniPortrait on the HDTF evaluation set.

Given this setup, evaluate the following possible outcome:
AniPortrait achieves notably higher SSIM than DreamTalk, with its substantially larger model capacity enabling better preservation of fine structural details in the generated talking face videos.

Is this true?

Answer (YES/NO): YES